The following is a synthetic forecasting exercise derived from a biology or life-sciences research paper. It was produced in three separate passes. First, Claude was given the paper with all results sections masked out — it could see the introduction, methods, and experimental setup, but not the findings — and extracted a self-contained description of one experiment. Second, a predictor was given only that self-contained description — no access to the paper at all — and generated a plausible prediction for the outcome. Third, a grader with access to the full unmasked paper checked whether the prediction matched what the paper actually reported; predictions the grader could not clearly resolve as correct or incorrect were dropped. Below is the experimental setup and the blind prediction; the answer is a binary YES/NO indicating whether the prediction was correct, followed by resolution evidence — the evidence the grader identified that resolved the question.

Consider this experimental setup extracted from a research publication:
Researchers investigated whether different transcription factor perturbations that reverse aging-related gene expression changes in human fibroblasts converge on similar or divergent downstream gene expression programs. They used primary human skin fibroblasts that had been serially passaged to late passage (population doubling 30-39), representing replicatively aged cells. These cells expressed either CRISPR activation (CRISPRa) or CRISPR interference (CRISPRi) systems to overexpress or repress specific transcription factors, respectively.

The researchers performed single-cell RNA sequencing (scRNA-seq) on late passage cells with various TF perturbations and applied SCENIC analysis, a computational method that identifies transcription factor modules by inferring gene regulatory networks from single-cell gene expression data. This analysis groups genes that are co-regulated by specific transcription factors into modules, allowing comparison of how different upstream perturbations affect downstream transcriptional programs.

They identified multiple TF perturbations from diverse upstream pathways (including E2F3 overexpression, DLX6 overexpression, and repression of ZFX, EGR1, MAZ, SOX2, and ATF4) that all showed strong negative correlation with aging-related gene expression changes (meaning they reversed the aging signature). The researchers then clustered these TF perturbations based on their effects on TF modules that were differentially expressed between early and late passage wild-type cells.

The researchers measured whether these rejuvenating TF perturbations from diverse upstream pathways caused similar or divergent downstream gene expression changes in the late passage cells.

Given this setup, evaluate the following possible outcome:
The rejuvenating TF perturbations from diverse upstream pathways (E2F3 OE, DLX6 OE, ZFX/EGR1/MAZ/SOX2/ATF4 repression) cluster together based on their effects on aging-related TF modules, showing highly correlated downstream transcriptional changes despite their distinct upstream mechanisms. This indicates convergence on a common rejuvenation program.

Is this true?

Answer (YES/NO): YES